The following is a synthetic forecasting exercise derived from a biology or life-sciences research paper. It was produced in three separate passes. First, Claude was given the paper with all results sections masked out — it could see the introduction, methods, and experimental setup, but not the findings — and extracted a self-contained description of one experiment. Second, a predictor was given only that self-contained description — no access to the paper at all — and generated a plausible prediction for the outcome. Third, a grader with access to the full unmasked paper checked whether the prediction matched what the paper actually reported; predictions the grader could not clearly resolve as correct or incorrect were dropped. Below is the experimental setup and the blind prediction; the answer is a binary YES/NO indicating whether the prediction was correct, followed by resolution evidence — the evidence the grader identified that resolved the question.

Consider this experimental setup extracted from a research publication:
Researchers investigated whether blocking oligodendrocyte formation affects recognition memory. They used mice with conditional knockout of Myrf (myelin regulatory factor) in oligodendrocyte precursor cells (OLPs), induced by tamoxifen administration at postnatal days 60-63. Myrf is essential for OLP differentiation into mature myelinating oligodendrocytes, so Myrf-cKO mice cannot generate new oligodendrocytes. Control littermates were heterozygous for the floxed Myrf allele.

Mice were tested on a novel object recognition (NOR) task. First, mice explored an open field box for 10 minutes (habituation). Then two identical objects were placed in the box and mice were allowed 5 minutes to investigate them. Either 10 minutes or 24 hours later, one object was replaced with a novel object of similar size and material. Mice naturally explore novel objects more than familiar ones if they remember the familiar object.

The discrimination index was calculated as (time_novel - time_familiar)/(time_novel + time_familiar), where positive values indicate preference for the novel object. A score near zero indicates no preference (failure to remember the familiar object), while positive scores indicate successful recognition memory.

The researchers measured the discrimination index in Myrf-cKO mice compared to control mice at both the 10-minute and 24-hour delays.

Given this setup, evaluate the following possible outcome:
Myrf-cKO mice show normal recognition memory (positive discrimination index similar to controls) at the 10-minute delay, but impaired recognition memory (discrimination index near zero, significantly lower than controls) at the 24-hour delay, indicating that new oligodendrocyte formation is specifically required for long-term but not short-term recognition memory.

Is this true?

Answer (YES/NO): NO